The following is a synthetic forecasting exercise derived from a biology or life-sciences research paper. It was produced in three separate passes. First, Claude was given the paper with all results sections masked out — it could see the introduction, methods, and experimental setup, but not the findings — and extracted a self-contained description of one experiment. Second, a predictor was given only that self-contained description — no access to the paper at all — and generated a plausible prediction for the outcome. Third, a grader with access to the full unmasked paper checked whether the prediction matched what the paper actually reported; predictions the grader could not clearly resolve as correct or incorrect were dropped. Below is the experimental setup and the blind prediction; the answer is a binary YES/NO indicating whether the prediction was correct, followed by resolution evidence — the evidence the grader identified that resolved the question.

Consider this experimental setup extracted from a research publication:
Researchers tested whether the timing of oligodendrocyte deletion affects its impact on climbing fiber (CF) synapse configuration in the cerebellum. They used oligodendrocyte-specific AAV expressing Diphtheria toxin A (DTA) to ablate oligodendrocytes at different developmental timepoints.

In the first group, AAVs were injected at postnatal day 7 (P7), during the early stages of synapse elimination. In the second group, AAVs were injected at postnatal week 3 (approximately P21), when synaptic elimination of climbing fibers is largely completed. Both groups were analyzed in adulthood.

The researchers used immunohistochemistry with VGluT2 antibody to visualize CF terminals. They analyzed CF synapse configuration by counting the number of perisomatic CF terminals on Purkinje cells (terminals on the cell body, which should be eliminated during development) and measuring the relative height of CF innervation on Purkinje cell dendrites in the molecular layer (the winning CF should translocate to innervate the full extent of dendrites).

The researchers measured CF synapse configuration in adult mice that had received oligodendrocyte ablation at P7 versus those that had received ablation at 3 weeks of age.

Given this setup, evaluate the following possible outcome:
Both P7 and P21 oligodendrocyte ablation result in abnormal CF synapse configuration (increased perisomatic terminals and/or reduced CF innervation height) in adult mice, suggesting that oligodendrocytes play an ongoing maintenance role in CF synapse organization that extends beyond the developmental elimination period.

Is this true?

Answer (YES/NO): NO